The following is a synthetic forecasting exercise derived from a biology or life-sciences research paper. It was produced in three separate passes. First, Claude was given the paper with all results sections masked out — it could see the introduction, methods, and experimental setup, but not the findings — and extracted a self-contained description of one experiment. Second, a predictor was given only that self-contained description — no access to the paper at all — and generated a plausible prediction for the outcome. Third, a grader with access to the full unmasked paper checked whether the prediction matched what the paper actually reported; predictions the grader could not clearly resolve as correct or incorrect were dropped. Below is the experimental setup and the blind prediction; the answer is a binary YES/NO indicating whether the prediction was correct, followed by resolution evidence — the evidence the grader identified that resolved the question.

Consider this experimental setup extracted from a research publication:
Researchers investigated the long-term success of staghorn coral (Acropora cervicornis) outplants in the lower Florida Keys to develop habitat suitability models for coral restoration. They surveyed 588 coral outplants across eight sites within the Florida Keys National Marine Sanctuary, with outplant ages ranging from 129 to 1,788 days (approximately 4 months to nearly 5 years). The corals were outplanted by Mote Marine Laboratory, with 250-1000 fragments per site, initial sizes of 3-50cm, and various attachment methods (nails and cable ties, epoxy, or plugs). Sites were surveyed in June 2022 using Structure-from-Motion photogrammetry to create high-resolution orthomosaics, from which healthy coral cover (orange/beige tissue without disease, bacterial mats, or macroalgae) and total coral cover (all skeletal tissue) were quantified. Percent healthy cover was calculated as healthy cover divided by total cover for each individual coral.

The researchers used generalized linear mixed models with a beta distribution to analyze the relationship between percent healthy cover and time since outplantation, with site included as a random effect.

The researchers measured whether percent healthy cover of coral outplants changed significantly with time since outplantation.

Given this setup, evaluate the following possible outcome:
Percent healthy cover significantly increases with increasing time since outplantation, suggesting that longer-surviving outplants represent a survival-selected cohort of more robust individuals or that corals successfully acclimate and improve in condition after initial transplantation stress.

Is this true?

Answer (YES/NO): NO